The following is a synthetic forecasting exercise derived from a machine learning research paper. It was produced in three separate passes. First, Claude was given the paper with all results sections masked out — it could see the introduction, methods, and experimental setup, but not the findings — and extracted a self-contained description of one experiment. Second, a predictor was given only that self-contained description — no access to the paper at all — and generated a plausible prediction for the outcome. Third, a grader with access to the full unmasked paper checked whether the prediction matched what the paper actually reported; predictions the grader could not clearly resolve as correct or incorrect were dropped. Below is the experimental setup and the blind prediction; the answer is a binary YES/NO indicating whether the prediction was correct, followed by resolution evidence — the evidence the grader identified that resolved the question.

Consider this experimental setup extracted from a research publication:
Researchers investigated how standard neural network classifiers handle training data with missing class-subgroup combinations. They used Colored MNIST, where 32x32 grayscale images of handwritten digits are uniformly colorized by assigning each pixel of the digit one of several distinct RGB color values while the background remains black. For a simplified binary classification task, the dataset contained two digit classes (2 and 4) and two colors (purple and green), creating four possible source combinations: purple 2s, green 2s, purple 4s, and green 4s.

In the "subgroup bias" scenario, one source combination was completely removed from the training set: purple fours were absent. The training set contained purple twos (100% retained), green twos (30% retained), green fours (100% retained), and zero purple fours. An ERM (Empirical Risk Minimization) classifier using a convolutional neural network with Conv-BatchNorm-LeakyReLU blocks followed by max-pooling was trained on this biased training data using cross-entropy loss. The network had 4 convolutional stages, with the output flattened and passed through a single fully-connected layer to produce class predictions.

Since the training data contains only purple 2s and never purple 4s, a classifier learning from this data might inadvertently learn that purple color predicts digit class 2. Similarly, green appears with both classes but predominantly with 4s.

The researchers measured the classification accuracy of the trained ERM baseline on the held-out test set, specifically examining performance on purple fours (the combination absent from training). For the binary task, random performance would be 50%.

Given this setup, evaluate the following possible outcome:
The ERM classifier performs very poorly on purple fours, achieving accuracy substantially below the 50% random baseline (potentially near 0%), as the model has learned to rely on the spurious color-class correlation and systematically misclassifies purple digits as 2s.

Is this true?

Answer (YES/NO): NO